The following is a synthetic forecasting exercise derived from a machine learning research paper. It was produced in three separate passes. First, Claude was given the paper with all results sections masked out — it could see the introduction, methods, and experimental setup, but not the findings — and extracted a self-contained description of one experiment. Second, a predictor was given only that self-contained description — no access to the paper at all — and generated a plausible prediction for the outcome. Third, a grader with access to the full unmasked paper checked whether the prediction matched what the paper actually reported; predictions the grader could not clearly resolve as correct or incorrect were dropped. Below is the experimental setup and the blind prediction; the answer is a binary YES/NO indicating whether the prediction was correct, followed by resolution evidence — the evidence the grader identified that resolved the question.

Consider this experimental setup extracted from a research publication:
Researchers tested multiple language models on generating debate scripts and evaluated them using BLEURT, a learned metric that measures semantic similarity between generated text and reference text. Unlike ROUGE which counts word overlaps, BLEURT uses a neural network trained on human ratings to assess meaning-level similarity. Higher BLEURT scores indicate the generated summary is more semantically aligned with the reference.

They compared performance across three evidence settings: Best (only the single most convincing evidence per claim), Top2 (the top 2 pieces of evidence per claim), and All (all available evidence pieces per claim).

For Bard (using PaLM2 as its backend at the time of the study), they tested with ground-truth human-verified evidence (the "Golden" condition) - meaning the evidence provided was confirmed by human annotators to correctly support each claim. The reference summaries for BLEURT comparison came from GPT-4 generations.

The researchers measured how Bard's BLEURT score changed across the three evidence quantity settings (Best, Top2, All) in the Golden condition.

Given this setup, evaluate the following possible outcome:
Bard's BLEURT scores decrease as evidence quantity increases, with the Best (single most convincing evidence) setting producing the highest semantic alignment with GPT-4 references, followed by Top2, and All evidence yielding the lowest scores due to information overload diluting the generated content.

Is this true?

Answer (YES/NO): NO